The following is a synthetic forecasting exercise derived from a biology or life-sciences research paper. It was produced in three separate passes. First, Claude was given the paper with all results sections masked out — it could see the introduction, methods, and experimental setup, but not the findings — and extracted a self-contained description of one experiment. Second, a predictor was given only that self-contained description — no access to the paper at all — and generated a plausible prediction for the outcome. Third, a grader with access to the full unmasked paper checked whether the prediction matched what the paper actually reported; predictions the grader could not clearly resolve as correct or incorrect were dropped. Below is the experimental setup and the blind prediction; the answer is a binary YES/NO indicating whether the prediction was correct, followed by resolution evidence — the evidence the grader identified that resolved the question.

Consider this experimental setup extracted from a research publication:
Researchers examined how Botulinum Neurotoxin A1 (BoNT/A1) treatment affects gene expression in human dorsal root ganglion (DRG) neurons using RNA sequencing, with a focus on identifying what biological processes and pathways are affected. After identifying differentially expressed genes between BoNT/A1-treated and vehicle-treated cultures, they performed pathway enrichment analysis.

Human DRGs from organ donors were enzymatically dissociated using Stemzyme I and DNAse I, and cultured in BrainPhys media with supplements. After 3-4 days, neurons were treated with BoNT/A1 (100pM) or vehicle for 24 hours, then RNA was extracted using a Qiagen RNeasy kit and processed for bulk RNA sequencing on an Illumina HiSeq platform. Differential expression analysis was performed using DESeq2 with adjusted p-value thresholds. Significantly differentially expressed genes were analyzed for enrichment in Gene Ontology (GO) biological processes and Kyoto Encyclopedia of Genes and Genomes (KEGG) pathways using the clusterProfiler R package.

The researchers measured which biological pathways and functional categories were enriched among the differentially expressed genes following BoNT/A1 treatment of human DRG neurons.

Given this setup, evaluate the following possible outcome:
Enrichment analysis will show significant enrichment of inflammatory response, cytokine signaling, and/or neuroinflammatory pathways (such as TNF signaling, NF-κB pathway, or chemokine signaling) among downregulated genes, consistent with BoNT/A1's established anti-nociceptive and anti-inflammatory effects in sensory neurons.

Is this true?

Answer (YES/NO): NO